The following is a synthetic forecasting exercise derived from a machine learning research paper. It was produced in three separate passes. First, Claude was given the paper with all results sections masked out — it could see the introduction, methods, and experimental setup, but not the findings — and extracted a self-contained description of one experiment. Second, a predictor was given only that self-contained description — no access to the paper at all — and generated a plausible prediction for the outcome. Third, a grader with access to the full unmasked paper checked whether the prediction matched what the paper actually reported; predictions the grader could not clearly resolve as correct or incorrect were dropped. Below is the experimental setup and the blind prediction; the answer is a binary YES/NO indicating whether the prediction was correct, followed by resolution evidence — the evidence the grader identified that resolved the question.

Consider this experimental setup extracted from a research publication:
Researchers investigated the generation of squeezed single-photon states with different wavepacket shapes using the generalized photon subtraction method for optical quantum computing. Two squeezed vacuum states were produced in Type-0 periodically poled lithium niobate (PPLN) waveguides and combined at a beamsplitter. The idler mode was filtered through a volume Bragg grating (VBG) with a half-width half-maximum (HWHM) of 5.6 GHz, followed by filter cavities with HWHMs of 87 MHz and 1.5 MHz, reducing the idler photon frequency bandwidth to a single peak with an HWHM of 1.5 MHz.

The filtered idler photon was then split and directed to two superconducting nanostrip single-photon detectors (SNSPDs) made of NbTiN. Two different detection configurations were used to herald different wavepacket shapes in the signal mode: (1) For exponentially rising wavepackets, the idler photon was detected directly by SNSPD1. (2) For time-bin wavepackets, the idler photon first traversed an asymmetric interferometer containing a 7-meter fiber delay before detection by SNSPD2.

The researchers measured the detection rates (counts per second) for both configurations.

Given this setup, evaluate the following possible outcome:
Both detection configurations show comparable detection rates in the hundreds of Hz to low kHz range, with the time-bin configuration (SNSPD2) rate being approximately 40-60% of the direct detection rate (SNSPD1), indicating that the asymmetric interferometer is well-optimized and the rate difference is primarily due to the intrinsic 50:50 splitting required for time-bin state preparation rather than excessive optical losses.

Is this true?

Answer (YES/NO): NO